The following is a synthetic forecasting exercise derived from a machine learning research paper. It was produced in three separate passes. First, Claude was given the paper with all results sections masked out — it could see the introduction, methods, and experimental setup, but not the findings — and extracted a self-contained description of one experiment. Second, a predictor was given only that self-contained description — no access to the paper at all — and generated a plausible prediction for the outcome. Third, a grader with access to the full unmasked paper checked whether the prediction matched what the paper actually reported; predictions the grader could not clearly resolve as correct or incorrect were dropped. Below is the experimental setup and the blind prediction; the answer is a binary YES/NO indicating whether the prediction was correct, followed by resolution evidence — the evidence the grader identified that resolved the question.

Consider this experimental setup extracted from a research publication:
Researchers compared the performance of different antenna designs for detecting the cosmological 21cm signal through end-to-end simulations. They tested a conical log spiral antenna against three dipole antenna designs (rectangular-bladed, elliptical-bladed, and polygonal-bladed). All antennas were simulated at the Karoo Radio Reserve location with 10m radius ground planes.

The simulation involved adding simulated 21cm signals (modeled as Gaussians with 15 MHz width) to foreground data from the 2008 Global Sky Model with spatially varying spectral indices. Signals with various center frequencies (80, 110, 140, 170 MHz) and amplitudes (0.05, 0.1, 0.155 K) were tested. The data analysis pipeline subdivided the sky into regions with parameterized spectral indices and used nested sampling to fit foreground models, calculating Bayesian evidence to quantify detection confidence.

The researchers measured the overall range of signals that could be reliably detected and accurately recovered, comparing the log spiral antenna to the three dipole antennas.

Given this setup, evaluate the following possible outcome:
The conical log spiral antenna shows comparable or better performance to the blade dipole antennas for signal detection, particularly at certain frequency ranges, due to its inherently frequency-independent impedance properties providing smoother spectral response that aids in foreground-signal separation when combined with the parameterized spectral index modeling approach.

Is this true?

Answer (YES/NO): YES